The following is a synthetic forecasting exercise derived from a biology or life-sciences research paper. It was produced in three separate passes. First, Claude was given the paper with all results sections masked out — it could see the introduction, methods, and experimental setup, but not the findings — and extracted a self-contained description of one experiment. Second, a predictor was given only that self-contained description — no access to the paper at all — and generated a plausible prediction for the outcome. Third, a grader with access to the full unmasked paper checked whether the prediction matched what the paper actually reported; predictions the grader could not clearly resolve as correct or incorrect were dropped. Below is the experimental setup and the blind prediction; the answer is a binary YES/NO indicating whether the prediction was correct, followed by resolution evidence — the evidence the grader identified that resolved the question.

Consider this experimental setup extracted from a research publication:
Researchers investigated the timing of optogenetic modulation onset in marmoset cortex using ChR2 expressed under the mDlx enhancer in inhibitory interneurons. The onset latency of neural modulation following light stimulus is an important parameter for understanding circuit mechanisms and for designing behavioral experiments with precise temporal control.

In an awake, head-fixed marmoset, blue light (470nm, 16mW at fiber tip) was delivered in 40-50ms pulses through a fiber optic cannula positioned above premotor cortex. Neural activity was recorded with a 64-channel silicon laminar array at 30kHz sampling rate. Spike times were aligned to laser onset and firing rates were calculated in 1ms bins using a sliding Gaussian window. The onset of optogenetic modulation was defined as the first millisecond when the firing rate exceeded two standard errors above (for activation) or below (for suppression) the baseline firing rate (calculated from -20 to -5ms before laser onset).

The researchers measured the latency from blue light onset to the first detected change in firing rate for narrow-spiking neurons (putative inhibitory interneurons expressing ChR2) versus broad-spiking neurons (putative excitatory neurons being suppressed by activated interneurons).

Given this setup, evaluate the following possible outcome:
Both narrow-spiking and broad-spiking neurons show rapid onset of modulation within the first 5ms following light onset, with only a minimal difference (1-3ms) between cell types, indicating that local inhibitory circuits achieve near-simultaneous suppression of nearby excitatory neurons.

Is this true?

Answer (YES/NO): NO